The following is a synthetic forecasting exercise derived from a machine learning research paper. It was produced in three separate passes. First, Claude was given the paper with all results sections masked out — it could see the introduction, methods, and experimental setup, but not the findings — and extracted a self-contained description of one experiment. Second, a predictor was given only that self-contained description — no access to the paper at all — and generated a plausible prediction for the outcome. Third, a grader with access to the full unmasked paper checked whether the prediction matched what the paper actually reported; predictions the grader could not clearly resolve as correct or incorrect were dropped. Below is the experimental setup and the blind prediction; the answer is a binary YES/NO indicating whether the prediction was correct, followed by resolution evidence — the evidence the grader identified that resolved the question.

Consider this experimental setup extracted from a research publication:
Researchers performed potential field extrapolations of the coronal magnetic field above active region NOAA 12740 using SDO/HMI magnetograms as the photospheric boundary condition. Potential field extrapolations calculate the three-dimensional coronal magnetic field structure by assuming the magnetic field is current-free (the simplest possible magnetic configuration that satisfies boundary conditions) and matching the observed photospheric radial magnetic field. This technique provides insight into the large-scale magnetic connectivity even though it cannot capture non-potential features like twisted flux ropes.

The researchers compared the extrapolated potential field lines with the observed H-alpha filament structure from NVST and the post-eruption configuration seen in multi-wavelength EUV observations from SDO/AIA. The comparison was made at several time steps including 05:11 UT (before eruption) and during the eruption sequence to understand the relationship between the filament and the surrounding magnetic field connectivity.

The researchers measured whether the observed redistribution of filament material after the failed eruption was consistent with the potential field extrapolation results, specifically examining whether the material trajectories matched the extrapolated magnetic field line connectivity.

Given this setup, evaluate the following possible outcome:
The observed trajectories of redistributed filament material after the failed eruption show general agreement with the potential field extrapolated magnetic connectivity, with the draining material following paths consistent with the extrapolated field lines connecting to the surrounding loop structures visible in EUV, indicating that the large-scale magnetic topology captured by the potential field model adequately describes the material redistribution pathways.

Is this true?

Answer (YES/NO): YES